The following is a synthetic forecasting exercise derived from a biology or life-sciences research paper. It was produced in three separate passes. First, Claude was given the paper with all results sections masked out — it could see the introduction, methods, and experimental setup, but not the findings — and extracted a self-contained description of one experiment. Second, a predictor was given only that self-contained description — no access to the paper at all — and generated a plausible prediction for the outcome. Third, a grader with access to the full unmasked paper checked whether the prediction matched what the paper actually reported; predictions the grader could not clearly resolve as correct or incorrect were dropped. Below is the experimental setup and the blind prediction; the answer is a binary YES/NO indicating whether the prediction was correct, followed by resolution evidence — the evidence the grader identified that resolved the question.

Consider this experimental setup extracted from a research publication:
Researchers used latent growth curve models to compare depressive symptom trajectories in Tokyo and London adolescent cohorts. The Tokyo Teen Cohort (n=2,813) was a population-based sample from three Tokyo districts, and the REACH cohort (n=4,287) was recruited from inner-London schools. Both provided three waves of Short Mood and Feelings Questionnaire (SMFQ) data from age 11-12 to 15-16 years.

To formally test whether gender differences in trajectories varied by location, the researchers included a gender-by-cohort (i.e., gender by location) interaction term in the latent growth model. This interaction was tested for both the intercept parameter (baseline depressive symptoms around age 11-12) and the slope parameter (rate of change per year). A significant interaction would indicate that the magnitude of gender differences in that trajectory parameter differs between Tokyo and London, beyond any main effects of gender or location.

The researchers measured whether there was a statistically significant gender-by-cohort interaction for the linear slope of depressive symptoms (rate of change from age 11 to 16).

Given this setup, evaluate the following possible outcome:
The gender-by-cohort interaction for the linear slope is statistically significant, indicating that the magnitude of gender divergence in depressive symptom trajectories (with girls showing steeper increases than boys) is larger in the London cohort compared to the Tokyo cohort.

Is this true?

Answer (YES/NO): YES